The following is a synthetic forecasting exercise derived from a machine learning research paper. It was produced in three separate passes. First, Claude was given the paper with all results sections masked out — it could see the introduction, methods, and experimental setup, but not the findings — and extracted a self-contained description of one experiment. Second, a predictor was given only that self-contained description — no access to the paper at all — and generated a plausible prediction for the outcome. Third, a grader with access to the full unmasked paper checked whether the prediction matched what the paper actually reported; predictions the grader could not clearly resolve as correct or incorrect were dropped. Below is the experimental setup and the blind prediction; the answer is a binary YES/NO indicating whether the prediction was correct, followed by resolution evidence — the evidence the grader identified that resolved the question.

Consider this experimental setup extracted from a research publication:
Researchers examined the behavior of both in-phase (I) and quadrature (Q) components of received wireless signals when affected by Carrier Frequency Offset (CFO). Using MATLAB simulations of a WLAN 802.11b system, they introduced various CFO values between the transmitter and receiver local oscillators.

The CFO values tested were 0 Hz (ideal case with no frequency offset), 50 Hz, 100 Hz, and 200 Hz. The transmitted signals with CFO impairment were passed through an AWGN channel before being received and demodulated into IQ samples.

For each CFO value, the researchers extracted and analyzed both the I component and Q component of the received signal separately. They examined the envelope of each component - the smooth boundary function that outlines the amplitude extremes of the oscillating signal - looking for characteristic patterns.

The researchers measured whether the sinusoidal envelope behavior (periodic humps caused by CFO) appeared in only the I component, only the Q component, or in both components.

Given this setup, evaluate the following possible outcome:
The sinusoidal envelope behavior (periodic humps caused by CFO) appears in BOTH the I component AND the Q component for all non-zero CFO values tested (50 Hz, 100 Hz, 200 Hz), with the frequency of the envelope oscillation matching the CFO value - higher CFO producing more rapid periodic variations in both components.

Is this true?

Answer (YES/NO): YES